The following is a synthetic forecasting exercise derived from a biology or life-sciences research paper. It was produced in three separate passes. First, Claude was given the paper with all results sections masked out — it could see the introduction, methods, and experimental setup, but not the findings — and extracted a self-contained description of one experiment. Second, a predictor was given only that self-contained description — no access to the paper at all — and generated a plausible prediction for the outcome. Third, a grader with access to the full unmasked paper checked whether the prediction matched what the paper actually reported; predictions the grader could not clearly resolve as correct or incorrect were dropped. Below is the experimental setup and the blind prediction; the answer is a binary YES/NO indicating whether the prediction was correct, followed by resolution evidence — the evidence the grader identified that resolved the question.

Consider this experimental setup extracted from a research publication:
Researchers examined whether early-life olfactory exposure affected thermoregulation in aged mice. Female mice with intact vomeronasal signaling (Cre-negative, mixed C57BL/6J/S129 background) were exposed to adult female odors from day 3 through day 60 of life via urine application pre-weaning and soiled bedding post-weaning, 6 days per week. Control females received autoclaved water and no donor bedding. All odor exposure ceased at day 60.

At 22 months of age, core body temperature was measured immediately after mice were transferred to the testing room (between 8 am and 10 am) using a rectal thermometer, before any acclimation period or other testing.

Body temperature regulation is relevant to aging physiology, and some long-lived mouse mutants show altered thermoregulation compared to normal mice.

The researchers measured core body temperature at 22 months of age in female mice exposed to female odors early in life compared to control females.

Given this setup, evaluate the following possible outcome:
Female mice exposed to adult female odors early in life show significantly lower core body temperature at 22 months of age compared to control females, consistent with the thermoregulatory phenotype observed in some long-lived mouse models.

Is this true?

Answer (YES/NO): NO